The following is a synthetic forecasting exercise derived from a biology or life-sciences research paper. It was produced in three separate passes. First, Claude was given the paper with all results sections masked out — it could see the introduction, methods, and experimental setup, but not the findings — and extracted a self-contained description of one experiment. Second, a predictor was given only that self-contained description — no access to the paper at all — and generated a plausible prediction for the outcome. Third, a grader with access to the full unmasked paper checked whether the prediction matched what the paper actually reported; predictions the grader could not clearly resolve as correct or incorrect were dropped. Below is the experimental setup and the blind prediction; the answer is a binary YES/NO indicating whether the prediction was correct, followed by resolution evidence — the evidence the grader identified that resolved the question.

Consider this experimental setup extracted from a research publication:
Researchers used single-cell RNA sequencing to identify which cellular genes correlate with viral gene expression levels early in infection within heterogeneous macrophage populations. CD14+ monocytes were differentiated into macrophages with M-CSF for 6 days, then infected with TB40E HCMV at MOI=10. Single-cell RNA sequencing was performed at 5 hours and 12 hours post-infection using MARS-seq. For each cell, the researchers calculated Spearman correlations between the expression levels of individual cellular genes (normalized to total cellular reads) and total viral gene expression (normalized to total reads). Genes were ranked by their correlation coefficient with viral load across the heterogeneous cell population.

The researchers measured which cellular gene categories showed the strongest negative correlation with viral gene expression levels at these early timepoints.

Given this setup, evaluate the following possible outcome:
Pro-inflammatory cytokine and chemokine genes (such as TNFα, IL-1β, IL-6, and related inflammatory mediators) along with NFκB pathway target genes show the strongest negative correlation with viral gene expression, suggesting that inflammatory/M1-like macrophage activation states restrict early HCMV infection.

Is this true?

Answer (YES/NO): NO